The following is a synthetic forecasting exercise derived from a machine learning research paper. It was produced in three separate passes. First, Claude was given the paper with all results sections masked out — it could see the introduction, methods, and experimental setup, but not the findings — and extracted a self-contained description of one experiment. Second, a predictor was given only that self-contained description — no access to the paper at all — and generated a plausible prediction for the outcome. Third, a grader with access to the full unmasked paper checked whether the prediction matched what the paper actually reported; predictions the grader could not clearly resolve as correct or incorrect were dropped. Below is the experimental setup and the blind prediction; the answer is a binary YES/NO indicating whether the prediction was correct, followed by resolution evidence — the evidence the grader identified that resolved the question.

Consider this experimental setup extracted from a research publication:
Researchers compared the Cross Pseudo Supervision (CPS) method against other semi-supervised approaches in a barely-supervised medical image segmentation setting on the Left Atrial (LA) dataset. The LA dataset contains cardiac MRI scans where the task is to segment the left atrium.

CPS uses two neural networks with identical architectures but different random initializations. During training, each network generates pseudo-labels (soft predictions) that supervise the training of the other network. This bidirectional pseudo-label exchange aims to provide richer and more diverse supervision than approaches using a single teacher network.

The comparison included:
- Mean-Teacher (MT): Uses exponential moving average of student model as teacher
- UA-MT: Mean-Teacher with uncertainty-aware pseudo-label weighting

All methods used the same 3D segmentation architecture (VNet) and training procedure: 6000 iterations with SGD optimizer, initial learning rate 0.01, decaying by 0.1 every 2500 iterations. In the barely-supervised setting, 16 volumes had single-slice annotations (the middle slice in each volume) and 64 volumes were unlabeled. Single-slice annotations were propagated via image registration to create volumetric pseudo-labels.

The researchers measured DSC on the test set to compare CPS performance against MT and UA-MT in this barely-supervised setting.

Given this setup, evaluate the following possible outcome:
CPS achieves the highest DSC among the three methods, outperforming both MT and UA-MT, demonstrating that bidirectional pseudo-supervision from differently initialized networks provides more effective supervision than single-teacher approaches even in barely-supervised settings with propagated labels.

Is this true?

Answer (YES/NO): NO